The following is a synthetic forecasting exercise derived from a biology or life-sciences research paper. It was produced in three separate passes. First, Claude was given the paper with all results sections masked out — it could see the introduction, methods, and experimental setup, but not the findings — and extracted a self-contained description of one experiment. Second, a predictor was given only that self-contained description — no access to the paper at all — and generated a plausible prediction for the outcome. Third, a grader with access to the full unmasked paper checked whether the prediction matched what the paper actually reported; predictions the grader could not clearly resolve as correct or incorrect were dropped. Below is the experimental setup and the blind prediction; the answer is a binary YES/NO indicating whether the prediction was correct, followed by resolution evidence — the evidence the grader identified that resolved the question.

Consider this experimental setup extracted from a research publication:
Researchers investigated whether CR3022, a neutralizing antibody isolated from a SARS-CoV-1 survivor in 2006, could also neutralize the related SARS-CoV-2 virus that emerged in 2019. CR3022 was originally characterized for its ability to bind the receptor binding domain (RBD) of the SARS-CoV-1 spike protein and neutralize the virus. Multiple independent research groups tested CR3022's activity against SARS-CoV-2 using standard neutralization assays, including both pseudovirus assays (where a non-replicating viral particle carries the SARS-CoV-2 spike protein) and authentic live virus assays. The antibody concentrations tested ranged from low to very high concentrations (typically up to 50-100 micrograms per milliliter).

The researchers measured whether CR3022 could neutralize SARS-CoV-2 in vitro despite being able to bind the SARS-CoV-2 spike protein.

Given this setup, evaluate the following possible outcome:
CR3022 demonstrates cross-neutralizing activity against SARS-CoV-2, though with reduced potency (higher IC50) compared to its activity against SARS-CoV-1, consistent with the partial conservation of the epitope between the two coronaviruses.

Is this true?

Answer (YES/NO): NO